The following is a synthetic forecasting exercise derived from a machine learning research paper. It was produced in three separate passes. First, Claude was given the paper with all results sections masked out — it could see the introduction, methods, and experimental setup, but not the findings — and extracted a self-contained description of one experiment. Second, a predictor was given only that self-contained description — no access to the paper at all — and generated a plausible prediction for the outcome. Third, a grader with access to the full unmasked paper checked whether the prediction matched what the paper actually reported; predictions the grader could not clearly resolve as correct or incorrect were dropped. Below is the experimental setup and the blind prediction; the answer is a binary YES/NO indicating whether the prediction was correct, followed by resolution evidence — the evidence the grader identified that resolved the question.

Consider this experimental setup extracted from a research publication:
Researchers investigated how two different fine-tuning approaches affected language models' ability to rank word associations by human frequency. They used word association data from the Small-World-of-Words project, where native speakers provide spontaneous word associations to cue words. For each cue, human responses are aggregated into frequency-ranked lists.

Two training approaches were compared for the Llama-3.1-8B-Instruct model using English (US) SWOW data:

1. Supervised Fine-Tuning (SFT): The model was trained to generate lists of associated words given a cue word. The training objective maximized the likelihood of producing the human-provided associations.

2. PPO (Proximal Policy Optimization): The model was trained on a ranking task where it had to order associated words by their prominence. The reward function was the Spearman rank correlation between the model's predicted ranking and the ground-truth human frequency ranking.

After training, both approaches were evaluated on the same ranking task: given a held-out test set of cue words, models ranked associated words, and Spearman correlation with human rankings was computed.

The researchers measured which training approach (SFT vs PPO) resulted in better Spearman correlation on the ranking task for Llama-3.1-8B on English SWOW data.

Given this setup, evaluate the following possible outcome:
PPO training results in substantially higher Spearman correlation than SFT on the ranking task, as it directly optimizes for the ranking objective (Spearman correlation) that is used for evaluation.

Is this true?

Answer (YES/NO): YES